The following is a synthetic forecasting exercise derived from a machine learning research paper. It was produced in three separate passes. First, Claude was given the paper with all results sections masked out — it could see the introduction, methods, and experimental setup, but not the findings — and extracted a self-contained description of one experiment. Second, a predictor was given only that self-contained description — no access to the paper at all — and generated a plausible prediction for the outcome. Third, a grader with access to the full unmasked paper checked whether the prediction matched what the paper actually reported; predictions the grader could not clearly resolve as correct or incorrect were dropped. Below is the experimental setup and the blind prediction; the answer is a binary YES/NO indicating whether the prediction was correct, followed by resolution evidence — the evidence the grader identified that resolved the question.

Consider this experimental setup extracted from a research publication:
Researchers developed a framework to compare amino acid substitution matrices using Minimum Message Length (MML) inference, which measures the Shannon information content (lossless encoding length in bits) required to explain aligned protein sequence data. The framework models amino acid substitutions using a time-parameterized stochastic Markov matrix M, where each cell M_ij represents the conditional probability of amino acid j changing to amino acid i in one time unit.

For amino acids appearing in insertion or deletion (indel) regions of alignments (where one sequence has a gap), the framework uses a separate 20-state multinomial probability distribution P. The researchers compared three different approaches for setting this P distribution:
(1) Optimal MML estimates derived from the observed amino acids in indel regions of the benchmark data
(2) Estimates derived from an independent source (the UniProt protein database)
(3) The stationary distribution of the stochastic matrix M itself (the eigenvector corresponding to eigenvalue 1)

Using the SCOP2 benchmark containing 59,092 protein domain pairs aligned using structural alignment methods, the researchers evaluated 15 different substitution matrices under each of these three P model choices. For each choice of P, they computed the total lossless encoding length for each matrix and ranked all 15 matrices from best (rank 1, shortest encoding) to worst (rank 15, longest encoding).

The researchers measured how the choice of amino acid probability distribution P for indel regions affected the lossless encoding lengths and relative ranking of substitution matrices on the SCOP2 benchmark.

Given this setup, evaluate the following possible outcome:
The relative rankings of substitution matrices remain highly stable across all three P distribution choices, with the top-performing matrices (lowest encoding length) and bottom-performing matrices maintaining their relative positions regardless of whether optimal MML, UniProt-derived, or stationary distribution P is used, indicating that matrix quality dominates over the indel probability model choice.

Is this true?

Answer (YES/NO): YES